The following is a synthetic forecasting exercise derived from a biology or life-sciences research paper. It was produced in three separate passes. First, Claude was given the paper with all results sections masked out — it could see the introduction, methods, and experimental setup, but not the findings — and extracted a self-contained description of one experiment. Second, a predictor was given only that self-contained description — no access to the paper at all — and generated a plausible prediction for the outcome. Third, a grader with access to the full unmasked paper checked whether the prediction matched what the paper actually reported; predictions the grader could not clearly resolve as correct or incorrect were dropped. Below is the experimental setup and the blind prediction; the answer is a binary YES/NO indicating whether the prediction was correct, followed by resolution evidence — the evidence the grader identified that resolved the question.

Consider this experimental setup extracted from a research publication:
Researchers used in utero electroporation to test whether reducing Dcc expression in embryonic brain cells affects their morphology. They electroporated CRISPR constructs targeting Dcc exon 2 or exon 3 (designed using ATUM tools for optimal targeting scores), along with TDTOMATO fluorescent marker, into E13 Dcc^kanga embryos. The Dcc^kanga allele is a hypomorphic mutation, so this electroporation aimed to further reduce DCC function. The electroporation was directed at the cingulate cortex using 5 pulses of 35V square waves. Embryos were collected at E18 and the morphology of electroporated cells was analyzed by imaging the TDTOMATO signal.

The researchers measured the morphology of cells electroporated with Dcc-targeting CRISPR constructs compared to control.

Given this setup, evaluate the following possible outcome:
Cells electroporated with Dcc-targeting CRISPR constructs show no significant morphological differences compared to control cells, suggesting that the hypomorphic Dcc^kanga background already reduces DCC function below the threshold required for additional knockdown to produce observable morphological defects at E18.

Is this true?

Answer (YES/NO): NO